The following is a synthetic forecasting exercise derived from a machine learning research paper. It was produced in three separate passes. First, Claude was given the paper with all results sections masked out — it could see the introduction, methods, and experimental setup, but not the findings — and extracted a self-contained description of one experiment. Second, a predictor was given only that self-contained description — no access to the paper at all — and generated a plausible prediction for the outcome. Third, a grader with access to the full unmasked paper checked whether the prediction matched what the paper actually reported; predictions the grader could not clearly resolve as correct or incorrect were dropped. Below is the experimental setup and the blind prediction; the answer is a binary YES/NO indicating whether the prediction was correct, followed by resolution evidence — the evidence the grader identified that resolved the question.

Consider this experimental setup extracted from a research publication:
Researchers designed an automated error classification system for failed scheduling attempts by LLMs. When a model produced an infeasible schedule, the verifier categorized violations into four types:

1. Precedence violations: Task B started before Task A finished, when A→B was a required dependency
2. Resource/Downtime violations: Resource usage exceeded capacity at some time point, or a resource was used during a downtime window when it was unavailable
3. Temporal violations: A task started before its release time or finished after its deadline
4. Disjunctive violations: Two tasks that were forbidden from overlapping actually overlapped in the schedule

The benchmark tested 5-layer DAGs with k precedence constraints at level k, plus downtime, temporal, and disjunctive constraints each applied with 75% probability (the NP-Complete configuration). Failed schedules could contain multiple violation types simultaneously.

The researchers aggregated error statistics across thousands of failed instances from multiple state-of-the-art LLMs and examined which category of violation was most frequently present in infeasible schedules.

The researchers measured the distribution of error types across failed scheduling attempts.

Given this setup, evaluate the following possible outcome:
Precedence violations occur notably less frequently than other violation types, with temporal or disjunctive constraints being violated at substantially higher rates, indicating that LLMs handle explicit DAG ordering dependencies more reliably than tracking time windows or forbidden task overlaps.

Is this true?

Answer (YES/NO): NO